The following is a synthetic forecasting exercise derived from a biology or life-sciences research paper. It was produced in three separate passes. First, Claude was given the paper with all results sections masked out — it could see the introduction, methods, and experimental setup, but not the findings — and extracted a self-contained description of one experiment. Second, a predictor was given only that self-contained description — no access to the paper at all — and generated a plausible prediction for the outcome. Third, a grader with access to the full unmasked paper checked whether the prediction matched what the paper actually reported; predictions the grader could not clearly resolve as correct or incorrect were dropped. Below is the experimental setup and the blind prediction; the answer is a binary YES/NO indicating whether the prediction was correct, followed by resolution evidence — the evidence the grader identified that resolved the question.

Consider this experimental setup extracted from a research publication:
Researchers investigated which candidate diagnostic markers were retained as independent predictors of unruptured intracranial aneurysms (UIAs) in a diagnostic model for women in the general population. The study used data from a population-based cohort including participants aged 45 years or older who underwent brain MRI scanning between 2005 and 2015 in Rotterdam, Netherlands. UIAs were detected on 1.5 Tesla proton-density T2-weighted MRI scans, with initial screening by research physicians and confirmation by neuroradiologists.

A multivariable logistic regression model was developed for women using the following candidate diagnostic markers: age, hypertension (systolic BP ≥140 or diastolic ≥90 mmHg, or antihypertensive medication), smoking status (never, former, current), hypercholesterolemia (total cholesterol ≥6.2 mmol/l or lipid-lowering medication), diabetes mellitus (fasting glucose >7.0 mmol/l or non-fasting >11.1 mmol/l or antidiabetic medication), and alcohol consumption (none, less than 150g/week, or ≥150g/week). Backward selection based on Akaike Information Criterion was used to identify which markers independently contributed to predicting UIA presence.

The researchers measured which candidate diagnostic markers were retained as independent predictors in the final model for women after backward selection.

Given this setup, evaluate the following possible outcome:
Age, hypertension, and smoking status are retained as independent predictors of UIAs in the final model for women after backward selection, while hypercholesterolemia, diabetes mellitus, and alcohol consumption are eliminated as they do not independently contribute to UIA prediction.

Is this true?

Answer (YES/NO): NO